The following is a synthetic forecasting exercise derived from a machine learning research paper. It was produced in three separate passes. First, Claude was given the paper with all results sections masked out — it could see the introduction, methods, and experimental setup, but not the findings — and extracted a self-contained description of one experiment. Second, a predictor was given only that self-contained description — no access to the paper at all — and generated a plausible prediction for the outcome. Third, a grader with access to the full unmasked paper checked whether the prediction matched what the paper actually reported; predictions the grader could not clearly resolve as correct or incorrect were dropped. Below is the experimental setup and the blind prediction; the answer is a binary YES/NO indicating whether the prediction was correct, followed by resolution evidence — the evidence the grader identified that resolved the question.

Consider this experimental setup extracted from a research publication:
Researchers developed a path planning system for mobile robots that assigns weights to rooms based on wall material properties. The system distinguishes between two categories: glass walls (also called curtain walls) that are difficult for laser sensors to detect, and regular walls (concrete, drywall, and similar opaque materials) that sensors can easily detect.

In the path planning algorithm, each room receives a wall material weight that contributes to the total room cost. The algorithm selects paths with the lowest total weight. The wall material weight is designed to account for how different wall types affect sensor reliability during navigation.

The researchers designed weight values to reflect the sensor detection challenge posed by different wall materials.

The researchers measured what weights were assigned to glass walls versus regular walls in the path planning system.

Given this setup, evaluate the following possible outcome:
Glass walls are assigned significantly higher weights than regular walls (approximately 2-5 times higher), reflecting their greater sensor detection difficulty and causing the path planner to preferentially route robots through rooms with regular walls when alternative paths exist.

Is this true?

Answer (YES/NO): YES